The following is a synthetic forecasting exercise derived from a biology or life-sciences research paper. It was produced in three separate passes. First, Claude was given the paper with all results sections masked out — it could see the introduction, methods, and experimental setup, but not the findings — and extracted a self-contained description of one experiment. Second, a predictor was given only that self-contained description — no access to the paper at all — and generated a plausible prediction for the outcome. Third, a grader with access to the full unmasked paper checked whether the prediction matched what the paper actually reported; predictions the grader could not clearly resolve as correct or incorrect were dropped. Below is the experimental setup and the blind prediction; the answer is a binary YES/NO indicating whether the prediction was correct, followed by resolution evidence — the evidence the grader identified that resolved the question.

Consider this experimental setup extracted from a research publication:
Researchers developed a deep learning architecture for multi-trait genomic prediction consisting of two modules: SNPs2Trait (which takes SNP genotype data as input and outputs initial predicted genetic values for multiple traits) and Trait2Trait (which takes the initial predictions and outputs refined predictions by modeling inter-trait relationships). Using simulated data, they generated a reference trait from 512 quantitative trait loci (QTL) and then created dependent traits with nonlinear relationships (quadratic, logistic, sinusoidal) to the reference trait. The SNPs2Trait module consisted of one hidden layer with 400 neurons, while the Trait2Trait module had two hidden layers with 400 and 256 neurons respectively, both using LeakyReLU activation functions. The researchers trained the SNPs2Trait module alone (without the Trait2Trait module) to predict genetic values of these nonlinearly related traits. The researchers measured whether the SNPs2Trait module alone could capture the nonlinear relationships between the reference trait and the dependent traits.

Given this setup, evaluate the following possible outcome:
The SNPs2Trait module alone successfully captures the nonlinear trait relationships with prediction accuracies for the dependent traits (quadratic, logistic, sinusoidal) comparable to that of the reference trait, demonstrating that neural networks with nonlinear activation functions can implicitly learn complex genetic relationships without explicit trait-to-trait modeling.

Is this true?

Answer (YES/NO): NO